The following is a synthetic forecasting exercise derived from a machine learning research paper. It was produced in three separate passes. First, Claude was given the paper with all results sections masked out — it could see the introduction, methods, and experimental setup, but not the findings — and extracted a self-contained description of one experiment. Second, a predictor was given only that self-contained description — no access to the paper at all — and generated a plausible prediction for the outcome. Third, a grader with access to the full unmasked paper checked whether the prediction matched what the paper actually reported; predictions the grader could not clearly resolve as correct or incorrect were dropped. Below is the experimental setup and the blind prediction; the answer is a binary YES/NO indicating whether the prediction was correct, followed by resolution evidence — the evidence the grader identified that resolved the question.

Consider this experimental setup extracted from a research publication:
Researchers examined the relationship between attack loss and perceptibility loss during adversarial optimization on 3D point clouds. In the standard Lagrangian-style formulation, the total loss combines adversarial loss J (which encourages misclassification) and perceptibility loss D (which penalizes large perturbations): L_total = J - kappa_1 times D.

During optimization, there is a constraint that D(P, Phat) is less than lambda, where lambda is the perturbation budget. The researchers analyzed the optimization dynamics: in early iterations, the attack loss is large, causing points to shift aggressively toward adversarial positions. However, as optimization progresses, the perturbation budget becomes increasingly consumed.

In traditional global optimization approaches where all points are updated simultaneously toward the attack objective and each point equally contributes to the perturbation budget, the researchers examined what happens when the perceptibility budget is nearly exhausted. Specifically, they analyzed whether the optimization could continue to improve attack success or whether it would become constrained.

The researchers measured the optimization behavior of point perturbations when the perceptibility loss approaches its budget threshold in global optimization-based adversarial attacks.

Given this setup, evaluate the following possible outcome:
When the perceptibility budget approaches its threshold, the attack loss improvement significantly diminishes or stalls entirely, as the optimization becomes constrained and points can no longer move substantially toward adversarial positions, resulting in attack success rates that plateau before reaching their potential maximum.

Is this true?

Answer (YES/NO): YES